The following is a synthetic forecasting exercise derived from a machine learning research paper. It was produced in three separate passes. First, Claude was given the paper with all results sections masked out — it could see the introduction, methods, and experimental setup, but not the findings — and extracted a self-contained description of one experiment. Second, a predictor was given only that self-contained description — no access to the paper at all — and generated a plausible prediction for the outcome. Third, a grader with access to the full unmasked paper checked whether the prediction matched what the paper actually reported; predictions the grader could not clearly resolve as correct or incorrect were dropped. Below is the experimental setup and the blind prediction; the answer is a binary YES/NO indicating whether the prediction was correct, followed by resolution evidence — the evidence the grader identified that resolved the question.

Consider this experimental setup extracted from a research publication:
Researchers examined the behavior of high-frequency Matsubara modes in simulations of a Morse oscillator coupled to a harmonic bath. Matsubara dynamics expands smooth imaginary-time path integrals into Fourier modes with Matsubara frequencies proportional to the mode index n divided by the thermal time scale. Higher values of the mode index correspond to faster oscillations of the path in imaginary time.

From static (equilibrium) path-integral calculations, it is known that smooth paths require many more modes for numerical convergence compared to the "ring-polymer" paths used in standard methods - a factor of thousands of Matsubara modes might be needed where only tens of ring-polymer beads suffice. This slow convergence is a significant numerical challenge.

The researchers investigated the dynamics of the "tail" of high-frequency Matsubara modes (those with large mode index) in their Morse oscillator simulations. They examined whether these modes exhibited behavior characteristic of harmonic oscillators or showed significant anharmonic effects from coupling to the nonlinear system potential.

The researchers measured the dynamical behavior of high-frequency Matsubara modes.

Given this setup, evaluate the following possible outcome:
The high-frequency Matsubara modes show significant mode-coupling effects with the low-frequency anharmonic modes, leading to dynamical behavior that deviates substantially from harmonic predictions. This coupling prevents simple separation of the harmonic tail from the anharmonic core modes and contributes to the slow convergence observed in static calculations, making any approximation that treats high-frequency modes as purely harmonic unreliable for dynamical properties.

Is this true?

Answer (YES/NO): NO